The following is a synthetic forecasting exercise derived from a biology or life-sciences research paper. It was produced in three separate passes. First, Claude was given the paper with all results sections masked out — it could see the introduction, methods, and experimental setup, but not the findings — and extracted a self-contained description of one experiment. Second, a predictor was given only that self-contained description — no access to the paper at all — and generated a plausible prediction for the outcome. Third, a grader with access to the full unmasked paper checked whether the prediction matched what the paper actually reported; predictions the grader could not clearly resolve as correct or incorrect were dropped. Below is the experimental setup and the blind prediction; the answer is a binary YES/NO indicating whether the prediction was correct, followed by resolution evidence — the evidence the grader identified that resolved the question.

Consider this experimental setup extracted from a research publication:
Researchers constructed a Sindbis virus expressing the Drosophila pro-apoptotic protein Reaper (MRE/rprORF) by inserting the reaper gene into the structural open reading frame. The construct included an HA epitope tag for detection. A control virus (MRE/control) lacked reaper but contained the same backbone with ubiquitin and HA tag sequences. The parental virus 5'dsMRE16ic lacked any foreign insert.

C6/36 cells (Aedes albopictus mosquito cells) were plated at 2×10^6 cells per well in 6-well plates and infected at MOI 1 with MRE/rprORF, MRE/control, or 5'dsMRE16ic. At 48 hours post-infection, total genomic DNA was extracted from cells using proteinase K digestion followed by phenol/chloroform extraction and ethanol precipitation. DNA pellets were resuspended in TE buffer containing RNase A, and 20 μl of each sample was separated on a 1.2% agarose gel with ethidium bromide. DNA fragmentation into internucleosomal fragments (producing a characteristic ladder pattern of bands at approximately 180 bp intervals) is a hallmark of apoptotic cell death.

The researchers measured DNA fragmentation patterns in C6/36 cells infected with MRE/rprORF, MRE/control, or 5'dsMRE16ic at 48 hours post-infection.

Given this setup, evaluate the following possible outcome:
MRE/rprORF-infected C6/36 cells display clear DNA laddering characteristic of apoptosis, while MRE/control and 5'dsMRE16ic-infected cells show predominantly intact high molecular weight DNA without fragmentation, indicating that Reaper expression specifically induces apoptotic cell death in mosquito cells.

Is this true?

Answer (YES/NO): YES